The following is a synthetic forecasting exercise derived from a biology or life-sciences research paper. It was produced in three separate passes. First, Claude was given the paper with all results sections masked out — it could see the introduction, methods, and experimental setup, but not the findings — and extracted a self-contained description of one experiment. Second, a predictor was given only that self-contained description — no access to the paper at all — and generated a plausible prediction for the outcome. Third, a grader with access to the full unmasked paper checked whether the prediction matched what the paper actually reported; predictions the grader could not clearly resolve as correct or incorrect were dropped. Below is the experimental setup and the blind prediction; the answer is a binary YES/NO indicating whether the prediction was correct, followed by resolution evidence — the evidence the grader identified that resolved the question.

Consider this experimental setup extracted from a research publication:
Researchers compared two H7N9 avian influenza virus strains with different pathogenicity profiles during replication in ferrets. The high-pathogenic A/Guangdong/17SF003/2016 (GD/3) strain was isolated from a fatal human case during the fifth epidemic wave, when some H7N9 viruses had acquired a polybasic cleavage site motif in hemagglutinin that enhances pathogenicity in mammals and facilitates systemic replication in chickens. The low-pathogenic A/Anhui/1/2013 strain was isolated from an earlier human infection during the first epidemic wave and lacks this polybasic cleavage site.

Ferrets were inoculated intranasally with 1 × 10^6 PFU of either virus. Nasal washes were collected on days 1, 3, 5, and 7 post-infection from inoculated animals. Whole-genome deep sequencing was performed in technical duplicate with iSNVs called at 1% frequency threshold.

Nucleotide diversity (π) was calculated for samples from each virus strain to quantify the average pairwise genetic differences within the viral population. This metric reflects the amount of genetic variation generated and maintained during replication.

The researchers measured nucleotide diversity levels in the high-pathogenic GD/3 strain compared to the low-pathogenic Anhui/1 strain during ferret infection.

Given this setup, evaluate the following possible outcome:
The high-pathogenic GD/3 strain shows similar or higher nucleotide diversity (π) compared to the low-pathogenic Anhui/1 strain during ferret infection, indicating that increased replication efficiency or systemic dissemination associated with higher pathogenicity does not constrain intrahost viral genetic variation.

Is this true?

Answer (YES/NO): NO